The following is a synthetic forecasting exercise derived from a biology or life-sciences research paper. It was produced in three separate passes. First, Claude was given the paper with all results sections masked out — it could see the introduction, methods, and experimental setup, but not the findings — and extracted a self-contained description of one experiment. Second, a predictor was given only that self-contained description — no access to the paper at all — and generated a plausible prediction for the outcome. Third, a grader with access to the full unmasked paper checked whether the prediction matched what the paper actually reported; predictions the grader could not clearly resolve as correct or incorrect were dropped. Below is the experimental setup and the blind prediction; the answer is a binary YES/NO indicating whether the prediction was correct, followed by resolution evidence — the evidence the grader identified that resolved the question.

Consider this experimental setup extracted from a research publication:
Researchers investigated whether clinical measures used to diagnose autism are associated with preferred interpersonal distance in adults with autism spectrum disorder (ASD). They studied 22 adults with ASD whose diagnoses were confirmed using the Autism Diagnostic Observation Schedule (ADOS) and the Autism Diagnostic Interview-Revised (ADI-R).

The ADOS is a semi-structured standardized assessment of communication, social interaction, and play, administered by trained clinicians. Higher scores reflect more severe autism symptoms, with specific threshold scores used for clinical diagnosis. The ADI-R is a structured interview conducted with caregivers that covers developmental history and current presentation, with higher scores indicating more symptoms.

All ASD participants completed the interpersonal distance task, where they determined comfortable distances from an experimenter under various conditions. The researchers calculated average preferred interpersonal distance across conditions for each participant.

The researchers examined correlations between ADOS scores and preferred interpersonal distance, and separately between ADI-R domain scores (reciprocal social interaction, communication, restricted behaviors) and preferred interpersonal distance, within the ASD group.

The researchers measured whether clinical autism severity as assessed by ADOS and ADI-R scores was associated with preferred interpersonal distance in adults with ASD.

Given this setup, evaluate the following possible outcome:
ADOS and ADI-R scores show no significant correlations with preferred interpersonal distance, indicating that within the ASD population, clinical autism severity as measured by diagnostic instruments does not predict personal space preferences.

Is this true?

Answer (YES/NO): YES